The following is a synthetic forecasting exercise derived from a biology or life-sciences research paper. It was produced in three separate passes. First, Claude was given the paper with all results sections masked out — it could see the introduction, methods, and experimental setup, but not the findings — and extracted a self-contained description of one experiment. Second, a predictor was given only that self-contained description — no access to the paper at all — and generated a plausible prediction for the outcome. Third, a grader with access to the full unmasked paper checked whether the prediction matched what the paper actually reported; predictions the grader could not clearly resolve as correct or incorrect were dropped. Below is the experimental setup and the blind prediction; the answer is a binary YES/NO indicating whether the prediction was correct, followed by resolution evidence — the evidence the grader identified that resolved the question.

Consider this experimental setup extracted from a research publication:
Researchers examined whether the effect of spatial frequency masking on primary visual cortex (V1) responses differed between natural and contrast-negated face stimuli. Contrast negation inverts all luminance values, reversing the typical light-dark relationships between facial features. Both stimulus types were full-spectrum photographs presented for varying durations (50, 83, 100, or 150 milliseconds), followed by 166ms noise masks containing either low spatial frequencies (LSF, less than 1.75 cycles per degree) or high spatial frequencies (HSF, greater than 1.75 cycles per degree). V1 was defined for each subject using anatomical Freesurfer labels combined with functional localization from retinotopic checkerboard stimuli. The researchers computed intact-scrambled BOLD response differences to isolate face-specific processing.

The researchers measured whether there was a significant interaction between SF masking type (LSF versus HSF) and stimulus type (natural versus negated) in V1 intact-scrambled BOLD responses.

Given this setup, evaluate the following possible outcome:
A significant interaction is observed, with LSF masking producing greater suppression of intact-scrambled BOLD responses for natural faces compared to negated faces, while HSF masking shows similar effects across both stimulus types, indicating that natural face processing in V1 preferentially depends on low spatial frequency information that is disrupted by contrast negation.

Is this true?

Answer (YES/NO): NO